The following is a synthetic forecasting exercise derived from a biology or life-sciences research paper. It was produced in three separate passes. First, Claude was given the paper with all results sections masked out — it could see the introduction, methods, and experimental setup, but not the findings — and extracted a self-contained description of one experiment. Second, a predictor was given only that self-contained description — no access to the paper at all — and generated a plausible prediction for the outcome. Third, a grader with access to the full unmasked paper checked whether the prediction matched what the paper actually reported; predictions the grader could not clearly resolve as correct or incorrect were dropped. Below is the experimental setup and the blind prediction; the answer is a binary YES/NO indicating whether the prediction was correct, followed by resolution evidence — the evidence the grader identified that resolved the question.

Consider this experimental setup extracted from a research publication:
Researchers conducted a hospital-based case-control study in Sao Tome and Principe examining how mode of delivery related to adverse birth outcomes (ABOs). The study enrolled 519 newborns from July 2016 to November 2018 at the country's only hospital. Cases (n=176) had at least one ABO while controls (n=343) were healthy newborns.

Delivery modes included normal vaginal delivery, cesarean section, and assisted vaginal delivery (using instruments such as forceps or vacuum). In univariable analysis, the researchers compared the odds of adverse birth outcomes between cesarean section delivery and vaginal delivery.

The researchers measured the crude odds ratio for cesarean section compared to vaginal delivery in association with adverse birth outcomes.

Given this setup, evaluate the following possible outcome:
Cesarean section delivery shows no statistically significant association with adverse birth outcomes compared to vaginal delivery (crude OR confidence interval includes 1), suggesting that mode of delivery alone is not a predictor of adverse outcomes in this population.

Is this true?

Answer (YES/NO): NO